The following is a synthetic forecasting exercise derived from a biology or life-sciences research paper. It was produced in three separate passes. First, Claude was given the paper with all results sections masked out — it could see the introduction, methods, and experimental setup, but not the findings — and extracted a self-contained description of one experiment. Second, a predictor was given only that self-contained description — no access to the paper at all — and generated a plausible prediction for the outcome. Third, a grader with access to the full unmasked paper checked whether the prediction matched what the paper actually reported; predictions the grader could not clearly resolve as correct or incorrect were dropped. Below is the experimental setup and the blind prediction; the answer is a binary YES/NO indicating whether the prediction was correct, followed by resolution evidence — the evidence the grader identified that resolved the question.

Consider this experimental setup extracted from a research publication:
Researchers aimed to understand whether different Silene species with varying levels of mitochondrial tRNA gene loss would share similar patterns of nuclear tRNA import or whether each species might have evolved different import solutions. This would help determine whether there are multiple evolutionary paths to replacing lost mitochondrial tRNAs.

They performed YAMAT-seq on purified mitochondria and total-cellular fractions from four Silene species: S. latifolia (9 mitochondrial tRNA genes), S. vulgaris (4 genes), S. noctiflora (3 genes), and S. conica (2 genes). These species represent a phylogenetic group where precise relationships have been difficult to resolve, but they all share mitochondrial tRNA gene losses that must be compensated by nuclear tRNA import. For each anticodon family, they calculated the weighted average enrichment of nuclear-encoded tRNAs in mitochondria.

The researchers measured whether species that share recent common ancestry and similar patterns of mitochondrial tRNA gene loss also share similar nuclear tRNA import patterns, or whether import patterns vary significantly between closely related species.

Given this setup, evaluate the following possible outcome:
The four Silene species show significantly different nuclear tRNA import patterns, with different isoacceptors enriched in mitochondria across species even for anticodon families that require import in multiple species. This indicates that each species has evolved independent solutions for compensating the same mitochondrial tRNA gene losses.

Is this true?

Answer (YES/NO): NO